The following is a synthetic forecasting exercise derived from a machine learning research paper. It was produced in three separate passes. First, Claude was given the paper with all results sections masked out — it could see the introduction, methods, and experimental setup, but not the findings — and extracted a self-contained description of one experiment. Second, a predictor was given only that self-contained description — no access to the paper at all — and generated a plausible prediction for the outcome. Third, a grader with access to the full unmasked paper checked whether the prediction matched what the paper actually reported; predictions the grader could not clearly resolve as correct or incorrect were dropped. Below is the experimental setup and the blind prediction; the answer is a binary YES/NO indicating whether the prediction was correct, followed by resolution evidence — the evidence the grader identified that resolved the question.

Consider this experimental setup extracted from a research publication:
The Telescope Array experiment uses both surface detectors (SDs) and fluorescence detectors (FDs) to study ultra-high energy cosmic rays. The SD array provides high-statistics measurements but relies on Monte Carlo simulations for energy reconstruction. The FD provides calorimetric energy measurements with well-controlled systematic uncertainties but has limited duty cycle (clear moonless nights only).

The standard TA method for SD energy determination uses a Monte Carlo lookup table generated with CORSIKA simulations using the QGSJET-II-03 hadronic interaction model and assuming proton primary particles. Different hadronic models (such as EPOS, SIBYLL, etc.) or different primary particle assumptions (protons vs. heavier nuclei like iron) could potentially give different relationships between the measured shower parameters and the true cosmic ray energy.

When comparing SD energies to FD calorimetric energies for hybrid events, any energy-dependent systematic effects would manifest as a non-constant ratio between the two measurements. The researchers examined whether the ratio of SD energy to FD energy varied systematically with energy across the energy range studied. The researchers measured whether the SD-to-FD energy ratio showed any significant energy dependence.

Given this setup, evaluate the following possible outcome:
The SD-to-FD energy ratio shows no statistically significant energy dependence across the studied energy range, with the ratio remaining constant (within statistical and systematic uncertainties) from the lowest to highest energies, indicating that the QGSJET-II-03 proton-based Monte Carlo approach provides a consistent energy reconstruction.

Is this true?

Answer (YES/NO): YES